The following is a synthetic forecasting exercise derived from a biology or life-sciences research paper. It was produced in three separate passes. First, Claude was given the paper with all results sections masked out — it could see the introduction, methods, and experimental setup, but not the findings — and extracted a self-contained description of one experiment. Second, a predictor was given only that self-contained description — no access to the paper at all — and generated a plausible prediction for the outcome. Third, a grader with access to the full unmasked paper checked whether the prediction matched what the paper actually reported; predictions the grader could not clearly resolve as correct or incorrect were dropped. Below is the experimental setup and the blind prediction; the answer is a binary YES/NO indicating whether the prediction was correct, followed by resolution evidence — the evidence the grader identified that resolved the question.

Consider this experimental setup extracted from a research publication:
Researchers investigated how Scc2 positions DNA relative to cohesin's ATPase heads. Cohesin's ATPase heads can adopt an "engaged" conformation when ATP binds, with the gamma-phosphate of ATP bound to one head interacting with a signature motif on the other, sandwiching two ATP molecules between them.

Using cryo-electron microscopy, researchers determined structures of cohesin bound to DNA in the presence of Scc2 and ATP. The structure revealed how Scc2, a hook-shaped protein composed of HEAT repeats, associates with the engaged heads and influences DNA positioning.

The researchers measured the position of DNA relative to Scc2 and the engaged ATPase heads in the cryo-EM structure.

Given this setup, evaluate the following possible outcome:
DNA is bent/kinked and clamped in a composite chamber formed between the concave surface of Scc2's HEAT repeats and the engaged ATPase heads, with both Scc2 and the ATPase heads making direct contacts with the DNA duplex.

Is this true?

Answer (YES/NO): YES